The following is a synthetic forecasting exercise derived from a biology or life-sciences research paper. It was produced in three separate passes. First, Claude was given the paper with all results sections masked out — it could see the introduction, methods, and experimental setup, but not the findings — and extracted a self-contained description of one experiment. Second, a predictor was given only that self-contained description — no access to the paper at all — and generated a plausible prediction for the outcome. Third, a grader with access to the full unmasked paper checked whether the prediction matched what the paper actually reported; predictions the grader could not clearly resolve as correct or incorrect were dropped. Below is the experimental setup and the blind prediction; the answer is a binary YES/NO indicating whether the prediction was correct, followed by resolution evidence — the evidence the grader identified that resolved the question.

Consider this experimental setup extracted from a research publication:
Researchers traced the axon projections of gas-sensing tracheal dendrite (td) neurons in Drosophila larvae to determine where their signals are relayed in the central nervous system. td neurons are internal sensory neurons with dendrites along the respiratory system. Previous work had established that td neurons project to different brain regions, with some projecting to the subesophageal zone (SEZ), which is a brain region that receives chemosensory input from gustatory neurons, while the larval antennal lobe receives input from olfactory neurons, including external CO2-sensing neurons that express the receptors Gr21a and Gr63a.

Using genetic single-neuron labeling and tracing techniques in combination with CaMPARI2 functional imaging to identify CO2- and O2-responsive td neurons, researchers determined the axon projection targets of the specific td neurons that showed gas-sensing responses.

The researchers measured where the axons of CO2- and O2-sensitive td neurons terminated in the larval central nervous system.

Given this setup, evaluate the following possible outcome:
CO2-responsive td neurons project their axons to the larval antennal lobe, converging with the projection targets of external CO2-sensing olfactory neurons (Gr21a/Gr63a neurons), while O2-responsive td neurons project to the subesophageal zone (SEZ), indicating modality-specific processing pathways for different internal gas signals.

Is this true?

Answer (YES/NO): NO